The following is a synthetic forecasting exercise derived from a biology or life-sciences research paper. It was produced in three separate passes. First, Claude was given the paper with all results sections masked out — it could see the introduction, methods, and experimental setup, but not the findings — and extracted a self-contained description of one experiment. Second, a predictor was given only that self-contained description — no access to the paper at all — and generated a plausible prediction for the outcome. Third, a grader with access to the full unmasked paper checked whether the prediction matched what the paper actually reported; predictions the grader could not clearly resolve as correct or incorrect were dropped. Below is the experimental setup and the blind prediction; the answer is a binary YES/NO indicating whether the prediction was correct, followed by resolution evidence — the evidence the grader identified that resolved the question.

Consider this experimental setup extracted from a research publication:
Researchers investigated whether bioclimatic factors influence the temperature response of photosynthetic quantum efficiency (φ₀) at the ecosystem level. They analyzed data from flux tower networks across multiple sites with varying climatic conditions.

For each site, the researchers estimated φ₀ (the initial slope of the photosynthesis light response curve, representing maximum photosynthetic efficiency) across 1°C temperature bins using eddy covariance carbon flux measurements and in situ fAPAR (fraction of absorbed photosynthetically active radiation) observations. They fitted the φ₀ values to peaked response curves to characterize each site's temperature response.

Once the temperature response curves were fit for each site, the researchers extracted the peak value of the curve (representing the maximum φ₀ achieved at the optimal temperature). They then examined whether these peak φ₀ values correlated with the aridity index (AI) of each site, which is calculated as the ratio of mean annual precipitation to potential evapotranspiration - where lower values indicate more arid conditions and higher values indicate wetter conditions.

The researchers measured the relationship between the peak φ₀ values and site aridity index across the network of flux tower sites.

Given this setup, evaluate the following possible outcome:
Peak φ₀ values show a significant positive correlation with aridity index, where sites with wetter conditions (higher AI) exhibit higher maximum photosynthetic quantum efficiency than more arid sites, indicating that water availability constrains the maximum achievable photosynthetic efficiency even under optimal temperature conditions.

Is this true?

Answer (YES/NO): NO